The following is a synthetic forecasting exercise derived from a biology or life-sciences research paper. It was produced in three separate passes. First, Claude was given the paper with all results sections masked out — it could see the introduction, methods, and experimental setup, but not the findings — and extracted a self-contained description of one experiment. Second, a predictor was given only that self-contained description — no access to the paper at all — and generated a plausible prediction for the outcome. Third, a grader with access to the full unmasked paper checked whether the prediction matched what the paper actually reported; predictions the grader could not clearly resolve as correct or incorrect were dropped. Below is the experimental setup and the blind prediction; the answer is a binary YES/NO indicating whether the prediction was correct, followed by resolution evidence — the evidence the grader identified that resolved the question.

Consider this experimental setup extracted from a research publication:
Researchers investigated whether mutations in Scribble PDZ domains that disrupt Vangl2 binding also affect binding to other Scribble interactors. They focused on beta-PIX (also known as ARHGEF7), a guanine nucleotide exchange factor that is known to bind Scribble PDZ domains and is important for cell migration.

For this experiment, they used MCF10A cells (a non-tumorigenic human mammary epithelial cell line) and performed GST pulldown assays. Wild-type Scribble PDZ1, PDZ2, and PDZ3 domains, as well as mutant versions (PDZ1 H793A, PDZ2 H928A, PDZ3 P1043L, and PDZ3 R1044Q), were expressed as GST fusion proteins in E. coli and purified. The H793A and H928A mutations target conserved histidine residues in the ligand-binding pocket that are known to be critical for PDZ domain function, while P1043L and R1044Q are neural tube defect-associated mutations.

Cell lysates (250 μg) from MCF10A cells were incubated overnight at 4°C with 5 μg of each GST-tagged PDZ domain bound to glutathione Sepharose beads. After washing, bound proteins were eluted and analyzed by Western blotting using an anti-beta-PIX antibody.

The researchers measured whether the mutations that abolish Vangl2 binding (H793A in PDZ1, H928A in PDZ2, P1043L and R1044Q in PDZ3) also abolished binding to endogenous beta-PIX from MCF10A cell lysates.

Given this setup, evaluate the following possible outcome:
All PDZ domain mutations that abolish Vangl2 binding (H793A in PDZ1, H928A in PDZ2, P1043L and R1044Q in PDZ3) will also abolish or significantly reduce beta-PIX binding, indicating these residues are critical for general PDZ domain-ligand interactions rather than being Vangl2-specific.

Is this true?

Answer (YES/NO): NO